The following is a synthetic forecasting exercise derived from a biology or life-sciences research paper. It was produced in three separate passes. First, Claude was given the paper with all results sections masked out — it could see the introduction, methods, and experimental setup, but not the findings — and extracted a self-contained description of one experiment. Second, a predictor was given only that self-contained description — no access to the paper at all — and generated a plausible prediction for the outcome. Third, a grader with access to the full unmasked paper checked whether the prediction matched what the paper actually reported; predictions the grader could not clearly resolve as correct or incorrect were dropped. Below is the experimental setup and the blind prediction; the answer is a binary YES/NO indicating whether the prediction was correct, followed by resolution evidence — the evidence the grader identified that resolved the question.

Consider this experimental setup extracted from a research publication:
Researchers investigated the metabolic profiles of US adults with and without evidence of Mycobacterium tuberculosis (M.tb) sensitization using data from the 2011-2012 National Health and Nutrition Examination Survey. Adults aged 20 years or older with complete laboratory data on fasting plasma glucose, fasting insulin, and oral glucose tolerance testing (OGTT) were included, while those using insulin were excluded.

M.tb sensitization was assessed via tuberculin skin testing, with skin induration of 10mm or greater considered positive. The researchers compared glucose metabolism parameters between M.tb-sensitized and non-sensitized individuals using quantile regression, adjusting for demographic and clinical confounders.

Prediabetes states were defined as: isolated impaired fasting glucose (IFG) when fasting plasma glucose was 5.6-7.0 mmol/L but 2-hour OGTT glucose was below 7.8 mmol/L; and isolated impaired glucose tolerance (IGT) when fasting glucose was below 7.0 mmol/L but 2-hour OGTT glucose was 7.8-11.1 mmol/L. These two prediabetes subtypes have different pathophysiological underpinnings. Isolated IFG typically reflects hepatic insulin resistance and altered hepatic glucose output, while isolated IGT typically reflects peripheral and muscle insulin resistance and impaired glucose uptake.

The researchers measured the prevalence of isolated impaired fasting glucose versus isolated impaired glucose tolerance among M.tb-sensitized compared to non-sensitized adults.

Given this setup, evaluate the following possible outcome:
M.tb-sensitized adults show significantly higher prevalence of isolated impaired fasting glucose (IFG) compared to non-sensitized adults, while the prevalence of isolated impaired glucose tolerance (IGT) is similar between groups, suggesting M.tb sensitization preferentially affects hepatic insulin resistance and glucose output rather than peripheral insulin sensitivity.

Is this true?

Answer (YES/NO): YES